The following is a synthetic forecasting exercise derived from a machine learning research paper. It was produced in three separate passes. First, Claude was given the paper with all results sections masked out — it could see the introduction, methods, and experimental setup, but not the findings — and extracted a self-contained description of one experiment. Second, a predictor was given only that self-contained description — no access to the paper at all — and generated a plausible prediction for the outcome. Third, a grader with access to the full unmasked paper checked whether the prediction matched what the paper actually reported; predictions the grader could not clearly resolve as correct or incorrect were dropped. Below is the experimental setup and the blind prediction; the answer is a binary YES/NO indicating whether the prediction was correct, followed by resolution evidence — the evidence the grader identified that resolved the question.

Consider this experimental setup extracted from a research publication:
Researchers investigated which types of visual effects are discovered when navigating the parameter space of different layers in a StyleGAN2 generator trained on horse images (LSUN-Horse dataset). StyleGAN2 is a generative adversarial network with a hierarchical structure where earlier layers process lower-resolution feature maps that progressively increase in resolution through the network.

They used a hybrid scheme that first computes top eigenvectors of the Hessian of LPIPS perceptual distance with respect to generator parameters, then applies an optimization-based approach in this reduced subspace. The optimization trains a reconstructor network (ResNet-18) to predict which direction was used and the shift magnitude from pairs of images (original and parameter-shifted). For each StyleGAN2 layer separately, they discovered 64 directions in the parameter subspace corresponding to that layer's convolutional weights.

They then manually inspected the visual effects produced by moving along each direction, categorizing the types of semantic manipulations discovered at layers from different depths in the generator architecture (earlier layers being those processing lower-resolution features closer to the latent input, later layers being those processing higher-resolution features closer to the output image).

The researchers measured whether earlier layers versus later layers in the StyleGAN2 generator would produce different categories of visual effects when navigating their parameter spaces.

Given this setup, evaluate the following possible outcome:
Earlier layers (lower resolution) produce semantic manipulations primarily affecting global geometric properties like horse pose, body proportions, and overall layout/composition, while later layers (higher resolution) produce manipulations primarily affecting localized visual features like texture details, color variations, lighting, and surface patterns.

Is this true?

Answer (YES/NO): NO